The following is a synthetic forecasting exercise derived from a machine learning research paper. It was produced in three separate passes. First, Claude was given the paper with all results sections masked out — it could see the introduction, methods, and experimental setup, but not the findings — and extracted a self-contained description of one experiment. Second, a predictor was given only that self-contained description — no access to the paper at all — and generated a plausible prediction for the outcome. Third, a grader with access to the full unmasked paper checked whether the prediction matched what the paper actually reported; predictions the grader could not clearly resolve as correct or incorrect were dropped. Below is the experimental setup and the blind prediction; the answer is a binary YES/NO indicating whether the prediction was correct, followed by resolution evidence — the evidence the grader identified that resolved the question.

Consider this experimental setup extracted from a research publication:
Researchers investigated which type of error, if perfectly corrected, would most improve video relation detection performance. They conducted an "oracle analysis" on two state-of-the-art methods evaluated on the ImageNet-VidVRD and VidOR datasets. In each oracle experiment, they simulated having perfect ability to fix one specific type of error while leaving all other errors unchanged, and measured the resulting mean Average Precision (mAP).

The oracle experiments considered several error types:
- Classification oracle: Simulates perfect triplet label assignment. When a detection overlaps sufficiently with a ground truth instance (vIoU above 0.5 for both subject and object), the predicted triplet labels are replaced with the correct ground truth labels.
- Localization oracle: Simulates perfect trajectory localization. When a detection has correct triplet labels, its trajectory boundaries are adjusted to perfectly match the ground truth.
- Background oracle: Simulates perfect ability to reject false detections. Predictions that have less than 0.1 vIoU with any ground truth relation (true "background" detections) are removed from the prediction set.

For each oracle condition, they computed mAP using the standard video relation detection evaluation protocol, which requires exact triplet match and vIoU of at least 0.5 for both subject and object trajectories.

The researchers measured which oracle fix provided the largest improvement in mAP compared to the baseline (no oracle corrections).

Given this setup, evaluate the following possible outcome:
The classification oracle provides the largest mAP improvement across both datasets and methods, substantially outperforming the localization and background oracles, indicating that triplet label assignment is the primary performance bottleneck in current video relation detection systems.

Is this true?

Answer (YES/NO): NO